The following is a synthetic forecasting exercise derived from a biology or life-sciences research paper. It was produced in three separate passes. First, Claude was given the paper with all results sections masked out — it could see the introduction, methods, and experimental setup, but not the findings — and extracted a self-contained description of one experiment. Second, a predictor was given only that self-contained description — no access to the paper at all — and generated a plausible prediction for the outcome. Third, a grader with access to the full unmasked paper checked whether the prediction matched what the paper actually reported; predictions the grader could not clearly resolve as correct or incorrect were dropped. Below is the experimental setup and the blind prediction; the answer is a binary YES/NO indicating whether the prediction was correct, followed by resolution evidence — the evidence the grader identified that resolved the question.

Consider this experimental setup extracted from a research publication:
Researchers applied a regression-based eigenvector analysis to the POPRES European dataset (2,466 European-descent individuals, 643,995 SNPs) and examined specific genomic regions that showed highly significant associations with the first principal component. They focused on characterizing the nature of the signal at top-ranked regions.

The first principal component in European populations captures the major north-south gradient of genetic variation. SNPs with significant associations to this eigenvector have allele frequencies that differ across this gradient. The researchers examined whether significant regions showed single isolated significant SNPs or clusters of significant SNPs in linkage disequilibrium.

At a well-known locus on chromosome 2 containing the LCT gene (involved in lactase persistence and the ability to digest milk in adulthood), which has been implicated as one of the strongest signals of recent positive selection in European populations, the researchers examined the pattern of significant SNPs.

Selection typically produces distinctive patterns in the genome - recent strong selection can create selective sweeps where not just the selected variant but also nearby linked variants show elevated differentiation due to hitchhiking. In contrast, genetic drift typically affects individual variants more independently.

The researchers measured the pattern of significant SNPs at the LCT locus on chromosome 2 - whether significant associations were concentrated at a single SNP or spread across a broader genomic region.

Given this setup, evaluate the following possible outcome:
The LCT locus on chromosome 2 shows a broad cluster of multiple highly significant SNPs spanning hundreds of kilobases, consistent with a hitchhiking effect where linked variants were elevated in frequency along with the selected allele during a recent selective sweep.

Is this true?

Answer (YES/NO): YES